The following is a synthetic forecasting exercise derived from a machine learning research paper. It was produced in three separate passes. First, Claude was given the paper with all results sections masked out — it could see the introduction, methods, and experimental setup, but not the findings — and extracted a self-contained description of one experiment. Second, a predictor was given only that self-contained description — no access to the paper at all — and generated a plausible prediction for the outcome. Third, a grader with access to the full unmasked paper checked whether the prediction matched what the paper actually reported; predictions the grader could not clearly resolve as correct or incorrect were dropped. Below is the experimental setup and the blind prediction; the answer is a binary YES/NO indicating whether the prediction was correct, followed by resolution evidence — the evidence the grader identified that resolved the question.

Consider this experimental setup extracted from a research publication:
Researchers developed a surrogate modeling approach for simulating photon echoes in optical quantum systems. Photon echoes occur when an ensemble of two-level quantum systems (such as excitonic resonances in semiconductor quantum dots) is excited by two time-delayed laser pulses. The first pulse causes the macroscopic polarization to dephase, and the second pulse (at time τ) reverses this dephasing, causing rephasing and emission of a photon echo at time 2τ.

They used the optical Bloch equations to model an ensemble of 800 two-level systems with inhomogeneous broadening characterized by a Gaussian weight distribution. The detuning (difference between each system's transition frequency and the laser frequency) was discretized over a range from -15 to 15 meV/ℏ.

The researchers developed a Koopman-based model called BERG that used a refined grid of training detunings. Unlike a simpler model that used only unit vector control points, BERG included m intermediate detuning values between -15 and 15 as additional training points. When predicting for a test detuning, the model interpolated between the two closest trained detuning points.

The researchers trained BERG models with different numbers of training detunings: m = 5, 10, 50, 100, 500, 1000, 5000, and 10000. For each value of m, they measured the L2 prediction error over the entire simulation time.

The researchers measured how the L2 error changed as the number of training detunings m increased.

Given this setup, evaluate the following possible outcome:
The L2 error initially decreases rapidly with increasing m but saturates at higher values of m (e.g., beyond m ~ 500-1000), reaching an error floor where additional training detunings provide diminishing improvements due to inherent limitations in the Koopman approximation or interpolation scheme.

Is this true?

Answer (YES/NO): NO